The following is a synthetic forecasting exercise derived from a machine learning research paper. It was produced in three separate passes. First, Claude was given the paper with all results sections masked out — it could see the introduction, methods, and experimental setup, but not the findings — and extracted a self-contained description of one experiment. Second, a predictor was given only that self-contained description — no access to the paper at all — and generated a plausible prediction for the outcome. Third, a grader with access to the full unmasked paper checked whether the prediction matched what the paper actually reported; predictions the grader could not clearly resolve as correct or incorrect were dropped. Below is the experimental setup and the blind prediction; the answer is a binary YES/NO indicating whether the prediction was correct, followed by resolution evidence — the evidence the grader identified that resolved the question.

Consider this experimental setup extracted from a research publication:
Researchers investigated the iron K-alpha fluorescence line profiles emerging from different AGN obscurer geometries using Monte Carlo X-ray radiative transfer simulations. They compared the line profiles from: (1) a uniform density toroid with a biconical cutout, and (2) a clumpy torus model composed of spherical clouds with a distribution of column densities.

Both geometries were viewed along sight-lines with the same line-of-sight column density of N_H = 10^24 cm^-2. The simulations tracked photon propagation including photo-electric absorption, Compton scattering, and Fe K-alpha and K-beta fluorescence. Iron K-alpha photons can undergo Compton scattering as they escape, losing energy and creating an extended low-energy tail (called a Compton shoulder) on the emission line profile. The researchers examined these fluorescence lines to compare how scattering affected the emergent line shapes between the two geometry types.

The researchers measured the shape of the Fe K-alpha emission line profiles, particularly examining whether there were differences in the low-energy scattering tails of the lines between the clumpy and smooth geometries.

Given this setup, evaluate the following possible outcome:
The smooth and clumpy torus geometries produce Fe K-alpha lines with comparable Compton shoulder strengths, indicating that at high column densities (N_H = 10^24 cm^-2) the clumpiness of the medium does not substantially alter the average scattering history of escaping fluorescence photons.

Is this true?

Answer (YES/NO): NO